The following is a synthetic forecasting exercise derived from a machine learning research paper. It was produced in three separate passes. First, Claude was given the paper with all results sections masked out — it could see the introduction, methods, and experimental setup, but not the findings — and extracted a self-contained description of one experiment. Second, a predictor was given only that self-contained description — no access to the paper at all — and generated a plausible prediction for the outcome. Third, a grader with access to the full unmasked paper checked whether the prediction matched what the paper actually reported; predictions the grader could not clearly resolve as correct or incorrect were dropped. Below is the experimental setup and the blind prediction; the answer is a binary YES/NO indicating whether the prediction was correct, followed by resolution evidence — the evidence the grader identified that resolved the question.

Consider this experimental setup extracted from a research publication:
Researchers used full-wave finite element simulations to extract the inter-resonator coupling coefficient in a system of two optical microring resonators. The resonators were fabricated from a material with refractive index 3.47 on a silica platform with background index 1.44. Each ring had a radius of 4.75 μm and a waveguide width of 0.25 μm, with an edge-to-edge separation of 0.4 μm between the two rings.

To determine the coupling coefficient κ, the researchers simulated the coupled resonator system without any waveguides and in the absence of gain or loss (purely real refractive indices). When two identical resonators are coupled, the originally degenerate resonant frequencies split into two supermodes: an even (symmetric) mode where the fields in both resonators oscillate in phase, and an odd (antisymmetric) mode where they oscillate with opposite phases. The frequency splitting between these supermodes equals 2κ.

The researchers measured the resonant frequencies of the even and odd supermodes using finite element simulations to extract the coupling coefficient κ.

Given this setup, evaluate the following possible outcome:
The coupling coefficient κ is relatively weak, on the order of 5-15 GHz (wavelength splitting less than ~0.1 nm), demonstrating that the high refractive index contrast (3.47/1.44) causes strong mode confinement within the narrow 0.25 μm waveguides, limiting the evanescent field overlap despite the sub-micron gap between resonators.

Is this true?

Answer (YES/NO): NO